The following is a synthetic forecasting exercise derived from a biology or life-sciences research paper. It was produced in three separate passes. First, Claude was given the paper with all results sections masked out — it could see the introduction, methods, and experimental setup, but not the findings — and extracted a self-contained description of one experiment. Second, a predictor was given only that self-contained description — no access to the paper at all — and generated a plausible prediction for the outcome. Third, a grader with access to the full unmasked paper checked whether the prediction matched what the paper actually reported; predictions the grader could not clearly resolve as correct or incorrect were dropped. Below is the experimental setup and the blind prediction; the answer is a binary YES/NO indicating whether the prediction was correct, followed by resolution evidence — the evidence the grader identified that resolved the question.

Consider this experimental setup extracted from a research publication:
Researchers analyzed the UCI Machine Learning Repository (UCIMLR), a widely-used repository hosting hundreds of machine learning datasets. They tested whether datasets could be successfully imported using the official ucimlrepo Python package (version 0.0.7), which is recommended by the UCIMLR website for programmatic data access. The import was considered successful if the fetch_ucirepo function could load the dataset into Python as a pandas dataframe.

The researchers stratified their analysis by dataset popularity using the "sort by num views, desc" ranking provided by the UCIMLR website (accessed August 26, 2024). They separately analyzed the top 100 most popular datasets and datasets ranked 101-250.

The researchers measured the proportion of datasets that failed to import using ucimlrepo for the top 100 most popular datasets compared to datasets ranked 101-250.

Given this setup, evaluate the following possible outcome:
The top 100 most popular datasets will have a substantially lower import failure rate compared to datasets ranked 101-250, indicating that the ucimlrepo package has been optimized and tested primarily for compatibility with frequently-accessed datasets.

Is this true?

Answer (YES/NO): YES